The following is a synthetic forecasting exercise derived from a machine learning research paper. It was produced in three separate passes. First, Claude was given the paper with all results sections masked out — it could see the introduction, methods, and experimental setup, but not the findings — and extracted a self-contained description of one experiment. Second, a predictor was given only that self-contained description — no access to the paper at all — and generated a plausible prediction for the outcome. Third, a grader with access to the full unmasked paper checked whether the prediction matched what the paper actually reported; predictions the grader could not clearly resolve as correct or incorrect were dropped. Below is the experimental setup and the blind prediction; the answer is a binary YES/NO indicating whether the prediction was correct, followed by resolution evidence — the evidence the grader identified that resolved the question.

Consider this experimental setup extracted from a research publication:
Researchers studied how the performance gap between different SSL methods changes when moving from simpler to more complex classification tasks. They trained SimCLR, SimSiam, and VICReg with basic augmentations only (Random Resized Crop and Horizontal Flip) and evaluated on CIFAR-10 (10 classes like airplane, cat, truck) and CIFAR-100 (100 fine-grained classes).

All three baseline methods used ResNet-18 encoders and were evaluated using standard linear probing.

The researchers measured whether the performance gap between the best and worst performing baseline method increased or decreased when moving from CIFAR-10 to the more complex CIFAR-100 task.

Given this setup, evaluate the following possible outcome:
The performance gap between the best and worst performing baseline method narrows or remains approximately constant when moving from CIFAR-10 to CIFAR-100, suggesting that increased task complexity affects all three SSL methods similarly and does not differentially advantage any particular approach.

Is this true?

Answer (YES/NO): NO